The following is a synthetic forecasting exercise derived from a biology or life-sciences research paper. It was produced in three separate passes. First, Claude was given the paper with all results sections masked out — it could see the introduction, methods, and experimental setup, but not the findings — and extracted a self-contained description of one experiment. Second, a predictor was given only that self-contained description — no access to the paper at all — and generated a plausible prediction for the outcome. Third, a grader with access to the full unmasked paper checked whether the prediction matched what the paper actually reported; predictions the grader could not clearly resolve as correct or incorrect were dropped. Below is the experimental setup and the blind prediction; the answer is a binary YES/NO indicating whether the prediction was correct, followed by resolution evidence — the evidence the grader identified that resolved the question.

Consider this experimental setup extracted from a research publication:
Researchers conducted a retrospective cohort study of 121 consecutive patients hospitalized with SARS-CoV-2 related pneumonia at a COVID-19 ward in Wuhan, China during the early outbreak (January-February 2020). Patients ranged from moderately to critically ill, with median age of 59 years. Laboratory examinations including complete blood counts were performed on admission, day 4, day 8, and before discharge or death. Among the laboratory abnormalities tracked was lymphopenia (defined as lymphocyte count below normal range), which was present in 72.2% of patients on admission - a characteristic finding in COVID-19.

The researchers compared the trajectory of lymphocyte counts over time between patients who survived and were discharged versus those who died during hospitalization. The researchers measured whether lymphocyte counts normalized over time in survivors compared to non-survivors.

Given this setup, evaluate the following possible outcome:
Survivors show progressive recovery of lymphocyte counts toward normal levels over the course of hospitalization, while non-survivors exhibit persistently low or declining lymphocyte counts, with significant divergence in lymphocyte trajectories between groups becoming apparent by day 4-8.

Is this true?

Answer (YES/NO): YES